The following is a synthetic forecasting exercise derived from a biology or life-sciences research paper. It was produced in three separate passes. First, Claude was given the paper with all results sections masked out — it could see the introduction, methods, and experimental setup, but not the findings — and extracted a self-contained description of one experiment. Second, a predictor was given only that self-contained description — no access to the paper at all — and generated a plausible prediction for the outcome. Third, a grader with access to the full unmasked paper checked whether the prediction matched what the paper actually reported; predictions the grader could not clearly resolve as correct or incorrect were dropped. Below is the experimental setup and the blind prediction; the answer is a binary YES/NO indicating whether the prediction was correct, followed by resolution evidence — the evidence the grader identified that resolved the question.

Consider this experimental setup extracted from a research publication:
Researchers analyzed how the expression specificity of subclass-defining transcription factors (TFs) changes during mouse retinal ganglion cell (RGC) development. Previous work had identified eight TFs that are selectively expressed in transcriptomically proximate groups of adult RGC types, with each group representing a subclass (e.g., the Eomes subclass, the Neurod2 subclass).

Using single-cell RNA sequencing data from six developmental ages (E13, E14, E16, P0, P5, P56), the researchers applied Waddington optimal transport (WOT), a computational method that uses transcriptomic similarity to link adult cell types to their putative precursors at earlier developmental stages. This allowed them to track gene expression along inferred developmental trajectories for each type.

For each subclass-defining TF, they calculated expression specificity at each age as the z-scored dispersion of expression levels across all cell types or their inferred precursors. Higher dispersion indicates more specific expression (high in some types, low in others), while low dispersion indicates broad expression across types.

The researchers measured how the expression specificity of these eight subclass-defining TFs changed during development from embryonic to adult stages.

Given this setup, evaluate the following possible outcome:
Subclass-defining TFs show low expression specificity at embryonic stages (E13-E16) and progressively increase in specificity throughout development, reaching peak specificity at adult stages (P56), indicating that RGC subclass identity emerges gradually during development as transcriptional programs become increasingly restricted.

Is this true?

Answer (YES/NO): YES